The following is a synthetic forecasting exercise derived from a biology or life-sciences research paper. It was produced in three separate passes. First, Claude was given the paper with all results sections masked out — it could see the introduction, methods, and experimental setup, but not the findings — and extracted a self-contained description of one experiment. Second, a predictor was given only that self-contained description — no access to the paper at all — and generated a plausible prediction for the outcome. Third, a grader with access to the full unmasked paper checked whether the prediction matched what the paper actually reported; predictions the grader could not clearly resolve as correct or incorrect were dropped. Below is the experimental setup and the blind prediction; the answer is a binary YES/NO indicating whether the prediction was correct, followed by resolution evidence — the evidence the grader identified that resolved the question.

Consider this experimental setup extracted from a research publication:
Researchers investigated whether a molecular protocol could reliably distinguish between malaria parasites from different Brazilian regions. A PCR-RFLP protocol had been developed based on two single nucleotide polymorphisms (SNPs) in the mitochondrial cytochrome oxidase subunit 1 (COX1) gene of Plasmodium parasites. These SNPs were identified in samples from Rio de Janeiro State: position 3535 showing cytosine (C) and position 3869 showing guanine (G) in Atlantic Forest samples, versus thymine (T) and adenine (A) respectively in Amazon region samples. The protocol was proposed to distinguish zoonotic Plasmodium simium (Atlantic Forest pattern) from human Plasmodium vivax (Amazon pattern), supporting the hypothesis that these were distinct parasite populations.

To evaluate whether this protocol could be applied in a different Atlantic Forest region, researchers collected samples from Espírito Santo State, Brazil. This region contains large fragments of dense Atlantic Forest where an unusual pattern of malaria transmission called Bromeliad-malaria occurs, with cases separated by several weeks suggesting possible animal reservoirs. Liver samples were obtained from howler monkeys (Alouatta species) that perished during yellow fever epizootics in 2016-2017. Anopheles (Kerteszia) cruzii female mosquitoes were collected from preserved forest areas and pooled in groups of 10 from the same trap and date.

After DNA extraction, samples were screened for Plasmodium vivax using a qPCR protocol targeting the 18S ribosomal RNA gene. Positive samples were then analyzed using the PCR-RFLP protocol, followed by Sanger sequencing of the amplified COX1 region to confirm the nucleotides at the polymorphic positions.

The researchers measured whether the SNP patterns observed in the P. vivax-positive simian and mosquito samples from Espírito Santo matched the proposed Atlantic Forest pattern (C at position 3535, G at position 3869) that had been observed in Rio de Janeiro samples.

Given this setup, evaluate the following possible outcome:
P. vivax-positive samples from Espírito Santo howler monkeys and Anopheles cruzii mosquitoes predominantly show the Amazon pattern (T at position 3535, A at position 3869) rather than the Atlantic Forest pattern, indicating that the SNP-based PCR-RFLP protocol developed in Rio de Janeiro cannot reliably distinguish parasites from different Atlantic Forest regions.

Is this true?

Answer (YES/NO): NO